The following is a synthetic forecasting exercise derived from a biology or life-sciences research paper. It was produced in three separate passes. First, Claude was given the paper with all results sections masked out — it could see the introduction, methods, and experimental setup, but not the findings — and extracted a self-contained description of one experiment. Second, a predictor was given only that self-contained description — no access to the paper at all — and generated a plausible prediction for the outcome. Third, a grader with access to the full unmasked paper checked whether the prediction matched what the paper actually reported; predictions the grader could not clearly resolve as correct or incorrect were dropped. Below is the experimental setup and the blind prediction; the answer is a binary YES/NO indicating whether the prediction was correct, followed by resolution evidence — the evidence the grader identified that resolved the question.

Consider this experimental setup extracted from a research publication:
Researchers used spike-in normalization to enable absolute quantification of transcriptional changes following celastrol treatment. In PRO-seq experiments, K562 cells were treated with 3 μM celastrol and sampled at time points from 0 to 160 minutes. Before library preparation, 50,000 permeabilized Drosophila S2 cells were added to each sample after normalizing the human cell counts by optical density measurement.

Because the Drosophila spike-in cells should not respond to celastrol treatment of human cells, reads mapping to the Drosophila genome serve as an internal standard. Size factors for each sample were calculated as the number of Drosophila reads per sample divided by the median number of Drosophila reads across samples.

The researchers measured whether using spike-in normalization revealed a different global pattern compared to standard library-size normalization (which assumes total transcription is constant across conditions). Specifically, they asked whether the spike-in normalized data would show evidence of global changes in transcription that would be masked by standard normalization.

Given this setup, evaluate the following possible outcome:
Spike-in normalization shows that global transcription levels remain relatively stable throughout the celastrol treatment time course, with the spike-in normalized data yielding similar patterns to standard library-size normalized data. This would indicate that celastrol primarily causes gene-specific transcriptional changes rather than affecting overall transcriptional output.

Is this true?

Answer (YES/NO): NO